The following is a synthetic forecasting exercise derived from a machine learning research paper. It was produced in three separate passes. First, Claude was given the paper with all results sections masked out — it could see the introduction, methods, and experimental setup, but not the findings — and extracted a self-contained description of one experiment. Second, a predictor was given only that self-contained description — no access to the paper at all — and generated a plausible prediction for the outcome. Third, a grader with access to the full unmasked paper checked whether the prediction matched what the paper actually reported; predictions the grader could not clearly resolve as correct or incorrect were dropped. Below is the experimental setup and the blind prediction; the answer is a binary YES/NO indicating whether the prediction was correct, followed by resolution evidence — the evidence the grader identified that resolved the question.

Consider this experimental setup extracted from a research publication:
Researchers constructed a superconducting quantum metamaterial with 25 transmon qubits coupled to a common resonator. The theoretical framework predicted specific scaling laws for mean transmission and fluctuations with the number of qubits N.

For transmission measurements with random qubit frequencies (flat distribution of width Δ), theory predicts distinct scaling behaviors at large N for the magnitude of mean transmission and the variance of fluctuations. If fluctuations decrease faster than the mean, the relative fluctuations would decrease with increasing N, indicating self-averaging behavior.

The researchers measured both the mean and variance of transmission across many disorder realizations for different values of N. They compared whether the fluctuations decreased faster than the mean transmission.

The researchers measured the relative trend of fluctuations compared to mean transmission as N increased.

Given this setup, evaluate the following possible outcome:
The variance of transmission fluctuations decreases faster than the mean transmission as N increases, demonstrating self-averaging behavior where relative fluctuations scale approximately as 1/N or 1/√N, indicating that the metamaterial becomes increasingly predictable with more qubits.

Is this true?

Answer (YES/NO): YES